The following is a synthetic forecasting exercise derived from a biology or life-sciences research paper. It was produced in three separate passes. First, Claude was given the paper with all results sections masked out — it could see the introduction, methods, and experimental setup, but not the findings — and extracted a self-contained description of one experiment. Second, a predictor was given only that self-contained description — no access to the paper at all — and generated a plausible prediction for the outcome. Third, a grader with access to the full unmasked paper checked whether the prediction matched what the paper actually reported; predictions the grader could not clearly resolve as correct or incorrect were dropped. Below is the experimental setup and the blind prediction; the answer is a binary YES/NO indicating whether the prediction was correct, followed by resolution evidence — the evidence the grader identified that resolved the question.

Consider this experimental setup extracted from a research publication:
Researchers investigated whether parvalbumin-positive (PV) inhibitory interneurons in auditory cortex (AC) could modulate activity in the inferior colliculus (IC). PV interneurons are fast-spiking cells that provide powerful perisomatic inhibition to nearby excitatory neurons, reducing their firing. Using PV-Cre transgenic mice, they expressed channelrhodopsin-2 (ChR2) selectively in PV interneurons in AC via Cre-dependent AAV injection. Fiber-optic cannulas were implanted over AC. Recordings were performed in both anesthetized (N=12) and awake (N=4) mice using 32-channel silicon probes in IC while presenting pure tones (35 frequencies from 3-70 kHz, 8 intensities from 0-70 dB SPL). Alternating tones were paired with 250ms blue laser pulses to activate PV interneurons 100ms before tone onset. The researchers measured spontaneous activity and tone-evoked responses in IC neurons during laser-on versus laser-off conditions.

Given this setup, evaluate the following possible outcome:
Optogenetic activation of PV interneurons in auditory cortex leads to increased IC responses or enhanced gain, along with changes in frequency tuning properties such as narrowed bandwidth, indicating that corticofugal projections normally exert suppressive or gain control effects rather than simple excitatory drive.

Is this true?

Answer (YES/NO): NO